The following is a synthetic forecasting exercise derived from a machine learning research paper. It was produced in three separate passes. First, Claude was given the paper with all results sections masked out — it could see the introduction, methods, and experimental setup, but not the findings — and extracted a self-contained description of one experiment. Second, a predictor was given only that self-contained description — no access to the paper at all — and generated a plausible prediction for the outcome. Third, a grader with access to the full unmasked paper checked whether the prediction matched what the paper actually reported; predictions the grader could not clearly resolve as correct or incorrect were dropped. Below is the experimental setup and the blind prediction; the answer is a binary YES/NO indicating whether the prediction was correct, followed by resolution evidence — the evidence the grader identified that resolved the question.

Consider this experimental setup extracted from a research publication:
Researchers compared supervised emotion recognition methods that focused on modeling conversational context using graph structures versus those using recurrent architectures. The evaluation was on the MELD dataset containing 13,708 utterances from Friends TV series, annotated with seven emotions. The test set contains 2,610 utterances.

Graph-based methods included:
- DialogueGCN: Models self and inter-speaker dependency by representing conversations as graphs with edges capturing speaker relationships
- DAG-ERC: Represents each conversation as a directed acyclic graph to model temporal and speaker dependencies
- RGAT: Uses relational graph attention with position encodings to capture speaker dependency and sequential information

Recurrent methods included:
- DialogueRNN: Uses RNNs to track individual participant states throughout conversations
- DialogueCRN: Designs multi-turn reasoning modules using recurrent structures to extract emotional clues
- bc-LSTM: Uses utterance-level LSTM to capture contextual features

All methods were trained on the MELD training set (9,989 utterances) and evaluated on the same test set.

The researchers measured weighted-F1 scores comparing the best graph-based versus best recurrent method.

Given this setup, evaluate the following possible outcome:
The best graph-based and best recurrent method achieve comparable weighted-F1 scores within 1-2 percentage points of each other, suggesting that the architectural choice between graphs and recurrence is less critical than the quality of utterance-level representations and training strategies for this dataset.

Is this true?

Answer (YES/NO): NO